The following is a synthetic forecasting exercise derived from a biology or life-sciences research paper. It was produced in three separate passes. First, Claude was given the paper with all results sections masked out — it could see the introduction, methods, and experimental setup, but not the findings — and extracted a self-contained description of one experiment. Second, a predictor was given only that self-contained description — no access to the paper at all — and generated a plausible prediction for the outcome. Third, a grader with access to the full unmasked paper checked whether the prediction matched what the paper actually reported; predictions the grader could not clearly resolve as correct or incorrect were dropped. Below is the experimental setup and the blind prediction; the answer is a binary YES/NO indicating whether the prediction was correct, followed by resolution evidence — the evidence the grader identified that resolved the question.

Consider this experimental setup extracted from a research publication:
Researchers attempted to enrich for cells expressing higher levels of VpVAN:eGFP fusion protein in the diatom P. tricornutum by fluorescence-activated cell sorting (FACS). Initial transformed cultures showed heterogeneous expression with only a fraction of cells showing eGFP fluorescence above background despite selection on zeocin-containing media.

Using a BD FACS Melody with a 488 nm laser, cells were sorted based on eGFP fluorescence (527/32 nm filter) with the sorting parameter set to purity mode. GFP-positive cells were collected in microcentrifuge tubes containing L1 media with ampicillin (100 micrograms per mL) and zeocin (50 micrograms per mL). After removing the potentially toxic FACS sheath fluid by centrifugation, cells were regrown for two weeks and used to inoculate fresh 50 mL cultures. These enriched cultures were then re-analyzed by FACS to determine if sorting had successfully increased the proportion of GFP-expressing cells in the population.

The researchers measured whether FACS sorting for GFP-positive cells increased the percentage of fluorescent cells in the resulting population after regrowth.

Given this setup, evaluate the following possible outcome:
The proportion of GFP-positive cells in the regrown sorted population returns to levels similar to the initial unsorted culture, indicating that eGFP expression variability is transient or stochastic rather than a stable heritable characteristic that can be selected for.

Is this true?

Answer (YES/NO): YES